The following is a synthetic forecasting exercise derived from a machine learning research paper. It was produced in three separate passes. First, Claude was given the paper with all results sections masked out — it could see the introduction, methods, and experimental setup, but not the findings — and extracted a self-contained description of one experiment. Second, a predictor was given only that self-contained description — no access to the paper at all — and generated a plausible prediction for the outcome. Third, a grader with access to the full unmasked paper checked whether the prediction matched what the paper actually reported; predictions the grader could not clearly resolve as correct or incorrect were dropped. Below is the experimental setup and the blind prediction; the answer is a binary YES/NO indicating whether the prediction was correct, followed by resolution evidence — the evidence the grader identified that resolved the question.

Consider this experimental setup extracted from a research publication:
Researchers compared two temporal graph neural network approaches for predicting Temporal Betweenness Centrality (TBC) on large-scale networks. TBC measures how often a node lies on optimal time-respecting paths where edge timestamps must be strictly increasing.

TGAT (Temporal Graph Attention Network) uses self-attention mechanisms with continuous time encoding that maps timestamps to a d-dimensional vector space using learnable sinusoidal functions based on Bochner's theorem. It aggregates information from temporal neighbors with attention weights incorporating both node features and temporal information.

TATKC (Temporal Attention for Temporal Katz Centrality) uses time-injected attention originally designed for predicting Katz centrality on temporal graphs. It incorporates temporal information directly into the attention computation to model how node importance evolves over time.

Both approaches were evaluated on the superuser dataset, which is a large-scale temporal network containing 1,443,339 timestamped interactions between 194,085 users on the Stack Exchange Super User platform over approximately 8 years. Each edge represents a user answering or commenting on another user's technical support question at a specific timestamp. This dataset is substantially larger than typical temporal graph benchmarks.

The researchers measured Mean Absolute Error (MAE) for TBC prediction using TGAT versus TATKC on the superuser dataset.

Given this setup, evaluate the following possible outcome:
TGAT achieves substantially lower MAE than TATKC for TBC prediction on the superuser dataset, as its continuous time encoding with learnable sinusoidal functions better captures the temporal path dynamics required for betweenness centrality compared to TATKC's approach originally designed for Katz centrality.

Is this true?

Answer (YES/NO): NO